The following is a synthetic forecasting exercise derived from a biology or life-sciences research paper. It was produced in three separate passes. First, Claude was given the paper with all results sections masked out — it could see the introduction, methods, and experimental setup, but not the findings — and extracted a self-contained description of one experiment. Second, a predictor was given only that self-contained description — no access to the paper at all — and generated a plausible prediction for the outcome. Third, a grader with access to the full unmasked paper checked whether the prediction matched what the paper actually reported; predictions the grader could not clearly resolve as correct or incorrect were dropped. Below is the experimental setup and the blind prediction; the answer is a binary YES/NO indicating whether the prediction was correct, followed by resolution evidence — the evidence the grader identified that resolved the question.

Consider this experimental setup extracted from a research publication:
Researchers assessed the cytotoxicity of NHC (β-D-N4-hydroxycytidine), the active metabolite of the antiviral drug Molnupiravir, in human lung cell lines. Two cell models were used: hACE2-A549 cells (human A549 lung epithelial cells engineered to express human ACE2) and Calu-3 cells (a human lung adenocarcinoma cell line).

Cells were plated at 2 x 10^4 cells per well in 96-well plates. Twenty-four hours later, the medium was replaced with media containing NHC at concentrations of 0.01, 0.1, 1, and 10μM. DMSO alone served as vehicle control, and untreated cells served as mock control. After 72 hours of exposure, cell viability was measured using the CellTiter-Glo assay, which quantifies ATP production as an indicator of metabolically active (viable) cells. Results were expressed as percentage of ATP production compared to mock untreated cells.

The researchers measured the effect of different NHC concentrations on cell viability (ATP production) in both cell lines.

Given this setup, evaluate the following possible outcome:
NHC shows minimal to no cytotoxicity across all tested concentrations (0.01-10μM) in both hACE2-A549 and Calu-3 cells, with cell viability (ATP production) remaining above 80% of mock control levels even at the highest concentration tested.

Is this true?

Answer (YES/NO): YES